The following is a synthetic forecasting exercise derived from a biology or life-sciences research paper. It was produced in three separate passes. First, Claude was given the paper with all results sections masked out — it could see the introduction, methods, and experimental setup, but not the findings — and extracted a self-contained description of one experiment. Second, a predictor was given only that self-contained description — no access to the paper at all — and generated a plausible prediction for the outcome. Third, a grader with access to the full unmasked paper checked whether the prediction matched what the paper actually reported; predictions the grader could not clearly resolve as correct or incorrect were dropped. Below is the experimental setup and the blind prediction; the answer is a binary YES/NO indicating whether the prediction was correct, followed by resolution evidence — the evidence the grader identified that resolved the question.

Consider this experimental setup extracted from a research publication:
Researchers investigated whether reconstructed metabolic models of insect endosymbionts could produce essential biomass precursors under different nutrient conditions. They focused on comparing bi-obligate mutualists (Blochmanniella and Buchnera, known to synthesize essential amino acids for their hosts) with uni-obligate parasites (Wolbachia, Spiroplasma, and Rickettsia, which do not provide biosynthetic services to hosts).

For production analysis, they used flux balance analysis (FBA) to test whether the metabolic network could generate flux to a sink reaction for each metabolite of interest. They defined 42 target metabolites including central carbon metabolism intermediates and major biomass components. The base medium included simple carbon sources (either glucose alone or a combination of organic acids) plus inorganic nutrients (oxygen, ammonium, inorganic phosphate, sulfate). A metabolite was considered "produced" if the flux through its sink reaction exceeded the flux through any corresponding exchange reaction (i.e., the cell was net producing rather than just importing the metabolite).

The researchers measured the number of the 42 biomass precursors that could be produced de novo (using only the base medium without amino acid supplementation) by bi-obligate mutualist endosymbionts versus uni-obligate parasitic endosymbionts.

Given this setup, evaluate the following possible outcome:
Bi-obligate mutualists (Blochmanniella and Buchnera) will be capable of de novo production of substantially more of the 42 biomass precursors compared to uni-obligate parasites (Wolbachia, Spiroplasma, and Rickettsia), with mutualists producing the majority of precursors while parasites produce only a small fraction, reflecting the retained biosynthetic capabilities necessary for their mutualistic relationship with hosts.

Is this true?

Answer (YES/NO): NO